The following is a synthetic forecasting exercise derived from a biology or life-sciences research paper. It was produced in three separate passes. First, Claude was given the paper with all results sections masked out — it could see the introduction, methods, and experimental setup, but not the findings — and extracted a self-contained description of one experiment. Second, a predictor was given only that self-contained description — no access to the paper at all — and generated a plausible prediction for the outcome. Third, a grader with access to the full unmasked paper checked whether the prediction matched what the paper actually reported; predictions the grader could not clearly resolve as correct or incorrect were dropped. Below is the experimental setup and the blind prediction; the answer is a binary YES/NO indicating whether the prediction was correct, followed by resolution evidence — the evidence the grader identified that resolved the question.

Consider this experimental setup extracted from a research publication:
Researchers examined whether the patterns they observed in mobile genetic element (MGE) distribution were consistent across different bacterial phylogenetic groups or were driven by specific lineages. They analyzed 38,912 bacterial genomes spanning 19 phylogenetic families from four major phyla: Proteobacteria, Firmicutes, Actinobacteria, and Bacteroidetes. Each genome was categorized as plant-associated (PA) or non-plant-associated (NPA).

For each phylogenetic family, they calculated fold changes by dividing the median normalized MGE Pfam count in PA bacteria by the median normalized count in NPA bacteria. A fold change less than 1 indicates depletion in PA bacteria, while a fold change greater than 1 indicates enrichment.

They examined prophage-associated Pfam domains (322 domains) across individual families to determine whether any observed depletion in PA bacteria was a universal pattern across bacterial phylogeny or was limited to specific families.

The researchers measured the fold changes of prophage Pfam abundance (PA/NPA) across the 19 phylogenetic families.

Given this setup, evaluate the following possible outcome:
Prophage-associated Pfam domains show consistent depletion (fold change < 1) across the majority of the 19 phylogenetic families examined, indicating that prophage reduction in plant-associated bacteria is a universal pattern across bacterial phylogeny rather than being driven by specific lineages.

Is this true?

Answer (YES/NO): YES